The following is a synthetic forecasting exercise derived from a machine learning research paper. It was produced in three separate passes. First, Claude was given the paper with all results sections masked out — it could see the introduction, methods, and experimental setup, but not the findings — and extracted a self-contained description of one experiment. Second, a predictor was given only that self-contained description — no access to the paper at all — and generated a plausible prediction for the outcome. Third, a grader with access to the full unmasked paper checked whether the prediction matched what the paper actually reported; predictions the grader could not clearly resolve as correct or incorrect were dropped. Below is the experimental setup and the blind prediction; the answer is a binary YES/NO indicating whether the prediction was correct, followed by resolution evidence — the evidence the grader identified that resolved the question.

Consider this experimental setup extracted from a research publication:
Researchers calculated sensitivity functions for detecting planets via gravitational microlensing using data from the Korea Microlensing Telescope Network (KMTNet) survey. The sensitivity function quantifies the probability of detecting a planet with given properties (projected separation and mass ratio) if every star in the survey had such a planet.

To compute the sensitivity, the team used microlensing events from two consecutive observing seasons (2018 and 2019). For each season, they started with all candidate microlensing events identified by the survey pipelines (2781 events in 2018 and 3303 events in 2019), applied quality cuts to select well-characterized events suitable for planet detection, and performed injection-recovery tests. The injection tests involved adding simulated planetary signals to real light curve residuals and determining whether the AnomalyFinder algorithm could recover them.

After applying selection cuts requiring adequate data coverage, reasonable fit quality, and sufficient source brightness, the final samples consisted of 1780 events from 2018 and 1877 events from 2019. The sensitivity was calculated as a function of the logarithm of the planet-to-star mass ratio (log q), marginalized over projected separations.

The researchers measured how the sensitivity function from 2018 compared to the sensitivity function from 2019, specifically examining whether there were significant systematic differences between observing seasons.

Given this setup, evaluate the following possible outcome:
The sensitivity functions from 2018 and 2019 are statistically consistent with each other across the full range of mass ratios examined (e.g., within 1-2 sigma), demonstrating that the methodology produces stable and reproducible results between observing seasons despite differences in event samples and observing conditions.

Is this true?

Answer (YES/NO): YES